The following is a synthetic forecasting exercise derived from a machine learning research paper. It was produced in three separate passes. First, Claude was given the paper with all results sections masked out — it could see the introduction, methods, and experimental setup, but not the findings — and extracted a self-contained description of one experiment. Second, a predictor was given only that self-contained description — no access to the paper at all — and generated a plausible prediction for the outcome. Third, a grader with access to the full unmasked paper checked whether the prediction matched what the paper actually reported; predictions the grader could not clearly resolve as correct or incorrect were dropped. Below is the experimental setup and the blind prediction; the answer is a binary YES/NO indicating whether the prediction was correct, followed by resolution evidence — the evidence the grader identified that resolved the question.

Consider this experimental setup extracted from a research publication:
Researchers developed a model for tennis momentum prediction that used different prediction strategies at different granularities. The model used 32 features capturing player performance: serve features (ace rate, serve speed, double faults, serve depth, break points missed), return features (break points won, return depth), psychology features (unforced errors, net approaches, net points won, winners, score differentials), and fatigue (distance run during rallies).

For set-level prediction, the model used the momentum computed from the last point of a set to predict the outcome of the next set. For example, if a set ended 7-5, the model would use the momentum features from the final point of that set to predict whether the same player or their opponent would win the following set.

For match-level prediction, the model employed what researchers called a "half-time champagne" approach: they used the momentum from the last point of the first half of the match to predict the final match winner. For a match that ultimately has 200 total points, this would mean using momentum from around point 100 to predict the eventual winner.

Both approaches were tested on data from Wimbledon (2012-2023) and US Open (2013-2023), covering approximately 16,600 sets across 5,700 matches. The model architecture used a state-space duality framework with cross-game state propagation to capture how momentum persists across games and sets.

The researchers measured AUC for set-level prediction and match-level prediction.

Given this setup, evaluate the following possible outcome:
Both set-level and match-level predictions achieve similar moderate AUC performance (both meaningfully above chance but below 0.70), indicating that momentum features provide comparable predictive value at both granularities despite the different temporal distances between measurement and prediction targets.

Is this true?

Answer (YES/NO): NO